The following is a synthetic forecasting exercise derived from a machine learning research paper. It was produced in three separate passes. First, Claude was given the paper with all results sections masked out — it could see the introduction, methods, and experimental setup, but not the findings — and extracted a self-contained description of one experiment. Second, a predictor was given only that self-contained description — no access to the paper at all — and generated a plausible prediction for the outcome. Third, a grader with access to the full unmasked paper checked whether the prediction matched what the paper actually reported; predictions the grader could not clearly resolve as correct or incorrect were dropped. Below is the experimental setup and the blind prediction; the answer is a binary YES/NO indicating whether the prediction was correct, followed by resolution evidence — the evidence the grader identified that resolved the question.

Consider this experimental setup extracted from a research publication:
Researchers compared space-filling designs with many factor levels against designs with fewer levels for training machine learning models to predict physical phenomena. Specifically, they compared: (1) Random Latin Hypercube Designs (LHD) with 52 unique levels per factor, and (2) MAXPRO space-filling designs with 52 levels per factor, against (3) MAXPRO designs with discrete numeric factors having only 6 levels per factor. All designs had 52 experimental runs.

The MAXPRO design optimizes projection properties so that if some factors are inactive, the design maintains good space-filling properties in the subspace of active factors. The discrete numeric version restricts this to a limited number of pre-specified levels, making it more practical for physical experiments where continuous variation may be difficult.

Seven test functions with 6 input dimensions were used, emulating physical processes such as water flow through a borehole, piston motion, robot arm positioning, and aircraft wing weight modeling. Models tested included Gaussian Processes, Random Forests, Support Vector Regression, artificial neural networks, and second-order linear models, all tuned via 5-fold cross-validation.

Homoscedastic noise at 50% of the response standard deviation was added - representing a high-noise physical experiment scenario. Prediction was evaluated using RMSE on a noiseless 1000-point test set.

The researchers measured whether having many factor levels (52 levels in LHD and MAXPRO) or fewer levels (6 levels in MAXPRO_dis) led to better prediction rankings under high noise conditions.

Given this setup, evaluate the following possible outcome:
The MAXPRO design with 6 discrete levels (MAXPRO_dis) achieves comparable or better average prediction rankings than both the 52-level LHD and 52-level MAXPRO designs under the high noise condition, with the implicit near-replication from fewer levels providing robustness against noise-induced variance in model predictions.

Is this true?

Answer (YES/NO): NO